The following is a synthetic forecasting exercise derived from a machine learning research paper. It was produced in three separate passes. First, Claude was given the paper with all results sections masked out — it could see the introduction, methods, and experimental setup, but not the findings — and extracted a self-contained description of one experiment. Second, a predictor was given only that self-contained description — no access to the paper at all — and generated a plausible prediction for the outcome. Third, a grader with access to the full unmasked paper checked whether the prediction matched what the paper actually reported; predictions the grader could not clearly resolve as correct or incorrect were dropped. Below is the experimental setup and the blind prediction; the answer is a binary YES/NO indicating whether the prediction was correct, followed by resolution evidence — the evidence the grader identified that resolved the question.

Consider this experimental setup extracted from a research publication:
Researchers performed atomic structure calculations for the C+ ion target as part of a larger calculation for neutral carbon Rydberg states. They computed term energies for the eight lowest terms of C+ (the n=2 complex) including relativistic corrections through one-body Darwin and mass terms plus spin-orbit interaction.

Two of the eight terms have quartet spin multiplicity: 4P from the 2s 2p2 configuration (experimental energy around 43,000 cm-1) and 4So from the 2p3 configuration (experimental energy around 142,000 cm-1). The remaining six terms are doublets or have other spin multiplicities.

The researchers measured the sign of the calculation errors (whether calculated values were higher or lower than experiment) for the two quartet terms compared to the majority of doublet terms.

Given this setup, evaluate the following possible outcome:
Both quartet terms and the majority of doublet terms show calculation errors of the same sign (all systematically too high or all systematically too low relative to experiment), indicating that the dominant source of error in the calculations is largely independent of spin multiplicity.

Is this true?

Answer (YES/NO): NO